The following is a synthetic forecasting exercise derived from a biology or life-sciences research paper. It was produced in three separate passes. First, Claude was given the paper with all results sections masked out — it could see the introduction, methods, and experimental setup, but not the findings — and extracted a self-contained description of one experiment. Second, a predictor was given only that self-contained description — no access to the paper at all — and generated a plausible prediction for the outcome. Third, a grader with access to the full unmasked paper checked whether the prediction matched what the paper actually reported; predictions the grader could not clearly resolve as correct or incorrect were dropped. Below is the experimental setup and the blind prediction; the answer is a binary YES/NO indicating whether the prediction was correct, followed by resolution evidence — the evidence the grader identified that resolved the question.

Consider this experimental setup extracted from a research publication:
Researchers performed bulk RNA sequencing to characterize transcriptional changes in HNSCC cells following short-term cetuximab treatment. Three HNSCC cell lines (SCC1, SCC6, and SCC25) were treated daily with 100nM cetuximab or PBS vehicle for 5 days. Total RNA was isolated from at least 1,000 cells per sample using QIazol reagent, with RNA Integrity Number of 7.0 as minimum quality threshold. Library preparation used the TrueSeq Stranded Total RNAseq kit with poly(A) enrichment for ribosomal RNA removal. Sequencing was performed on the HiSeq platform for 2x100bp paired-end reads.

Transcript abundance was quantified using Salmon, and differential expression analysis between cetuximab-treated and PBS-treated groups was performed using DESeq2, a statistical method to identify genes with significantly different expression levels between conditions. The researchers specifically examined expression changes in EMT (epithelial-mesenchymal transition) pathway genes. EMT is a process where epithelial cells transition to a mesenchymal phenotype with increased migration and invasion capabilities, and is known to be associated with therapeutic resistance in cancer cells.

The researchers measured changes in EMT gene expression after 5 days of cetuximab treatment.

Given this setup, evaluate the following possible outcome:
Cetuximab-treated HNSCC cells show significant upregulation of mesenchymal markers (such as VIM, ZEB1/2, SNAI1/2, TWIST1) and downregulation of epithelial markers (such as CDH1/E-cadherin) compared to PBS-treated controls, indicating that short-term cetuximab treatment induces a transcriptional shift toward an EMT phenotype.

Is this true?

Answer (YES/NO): NO